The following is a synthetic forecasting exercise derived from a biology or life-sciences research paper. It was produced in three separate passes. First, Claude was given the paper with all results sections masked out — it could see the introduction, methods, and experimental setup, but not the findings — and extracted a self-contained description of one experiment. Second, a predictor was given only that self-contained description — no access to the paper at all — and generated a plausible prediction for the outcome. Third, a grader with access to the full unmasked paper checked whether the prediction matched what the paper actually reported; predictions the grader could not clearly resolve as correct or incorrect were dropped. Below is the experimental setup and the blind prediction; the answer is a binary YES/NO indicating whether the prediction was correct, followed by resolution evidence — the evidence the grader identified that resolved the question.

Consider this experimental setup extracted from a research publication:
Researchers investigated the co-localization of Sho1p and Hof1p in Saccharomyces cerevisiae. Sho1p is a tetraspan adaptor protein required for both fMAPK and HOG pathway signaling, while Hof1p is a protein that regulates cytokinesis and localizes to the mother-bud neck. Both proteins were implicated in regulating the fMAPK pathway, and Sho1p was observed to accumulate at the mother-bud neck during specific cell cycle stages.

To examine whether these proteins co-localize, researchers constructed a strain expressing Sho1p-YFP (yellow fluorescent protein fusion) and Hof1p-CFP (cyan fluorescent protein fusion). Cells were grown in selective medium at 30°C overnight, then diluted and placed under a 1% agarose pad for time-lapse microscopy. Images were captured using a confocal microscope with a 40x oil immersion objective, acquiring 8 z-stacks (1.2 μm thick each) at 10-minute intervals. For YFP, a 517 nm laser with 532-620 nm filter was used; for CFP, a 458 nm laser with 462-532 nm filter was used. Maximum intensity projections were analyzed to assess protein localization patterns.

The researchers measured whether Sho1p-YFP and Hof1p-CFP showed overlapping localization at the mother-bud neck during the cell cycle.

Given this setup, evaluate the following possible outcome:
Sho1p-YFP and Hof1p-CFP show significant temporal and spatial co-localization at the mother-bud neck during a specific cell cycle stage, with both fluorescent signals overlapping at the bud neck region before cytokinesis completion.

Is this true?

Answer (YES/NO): YES